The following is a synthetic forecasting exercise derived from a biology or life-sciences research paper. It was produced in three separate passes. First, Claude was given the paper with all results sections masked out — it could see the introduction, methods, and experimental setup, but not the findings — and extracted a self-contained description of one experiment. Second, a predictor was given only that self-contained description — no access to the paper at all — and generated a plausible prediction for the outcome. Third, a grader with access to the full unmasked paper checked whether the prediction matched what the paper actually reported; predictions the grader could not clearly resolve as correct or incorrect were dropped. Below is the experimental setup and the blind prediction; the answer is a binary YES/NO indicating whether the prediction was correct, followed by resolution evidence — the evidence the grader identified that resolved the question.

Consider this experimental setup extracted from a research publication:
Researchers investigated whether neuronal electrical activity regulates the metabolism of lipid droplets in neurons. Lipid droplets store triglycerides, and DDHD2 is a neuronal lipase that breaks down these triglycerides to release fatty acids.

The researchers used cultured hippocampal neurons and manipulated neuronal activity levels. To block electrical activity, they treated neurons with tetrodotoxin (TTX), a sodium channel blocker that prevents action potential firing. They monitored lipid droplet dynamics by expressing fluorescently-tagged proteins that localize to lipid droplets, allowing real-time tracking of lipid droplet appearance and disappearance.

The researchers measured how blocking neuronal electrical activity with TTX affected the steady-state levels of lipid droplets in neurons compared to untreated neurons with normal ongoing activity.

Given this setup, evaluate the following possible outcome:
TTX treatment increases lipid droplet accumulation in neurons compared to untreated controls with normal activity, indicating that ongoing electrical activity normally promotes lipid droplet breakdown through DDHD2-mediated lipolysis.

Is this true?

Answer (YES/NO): YES